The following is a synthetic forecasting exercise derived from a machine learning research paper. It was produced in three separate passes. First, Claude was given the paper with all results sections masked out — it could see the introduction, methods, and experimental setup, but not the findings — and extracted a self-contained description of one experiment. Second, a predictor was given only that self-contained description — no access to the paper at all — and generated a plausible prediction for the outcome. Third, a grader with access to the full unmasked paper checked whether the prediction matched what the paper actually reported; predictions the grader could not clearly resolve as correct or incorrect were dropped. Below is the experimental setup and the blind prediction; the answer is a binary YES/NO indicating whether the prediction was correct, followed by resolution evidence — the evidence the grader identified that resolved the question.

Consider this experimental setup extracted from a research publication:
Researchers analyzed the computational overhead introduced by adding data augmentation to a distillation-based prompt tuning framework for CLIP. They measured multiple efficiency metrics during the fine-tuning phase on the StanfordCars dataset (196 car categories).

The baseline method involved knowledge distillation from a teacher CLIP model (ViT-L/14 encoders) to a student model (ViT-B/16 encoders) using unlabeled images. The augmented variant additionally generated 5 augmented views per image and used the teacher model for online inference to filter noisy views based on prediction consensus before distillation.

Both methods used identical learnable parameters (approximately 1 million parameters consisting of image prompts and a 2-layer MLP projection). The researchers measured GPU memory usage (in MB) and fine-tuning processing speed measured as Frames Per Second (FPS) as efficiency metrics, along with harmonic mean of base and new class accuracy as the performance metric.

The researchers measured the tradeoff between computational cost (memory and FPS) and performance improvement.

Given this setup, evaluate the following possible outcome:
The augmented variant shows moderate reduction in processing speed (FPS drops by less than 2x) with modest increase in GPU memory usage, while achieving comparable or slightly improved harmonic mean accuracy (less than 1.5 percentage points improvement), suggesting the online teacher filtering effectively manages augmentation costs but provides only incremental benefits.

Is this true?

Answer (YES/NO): YES